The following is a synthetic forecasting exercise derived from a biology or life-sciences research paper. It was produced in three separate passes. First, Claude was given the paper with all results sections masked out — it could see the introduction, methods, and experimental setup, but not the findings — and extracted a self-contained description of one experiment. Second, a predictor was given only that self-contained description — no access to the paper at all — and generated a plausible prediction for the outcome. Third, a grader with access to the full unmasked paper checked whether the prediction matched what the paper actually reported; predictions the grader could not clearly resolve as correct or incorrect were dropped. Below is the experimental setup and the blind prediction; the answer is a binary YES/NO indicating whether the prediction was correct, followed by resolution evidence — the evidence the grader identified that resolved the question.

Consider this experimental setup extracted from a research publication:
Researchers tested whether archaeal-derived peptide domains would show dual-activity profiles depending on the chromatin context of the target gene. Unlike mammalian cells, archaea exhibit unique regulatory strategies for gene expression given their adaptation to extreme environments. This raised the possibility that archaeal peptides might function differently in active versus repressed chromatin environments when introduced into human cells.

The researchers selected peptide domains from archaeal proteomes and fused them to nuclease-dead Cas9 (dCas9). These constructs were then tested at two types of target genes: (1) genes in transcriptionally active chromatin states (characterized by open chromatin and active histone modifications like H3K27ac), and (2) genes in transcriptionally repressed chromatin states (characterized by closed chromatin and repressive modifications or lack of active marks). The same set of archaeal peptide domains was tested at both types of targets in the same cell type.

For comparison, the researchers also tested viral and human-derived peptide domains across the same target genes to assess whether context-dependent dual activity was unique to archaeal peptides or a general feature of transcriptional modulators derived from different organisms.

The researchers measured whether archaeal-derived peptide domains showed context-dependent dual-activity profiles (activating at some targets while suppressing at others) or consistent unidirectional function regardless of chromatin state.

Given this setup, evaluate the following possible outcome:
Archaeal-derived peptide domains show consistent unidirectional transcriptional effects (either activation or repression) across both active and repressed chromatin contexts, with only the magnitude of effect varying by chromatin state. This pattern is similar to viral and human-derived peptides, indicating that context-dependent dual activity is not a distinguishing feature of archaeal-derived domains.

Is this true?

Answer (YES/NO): NO